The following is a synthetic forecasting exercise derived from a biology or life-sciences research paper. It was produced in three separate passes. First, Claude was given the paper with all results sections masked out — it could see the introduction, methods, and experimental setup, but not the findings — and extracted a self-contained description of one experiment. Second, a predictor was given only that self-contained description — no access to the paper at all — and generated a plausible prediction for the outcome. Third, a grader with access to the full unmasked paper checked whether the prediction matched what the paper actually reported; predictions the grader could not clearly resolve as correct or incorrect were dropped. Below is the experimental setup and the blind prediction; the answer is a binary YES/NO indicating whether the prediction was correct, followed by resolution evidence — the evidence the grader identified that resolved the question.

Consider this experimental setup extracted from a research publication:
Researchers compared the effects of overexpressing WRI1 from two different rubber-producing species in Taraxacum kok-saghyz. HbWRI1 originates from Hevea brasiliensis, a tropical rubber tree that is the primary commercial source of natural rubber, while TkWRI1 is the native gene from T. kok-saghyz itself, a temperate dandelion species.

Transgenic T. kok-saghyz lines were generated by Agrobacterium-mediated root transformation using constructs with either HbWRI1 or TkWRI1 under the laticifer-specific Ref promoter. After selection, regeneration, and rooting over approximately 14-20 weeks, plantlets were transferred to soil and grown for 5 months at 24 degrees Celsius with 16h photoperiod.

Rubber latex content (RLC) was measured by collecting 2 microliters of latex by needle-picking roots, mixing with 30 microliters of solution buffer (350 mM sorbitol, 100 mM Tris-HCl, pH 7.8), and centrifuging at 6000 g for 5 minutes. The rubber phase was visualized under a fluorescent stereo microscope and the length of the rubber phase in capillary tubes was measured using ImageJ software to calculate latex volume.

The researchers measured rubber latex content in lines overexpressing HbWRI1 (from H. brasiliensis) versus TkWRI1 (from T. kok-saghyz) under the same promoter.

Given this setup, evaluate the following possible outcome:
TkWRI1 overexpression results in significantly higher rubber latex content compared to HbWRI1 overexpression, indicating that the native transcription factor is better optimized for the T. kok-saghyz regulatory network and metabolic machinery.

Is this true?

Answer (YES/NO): NO